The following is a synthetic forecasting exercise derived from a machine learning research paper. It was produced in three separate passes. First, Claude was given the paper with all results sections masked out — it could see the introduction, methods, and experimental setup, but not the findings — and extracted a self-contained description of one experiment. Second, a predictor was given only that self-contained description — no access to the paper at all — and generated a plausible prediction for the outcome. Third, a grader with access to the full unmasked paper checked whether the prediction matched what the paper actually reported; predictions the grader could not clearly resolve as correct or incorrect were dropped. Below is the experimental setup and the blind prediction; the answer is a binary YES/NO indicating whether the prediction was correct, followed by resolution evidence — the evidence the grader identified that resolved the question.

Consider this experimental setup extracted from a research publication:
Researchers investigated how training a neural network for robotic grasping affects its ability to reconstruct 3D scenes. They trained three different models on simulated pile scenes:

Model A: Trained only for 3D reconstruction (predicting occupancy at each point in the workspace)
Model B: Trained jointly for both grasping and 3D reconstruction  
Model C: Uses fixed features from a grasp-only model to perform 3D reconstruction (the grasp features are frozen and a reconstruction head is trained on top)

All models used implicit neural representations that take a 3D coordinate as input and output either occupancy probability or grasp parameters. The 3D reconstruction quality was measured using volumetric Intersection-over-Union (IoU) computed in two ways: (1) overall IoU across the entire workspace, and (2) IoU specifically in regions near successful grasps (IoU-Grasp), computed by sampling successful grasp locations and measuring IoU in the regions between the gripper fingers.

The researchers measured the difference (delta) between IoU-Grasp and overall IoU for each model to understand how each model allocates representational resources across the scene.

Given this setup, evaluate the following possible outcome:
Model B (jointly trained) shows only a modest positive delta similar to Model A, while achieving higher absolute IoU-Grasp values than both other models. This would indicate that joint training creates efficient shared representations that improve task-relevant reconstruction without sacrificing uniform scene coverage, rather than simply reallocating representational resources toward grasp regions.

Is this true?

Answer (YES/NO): NO